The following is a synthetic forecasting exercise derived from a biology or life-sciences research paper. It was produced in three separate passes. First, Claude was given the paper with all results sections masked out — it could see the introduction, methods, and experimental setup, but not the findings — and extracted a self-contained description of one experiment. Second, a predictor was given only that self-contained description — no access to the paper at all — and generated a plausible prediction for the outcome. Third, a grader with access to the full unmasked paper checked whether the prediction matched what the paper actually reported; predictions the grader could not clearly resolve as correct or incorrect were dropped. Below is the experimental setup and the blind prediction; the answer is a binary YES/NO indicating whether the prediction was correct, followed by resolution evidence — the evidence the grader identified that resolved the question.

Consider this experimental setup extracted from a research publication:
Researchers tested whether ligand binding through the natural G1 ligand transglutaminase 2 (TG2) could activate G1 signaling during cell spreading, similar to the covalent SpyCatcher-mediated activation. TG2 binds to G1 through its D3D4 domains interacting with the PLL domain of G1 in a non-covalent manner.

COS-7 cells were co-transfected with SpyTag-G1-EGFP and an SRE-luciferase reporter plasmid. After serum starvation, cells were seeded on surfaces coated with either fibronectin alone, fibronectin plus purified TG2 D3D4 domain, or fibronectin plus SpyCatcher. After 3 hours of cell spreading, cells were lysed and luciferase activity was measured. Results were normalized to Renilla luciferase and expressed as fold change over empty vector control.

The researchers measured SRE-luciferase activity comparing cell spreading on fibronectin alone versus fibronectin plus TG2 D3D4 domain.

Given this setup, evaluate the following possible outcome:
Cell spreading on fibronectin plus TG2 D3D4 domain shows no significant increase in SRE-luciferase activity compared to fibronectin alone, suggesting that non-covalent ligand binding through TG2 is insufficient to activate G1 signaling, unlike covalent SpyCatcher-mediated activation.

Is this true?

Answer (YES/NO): NO